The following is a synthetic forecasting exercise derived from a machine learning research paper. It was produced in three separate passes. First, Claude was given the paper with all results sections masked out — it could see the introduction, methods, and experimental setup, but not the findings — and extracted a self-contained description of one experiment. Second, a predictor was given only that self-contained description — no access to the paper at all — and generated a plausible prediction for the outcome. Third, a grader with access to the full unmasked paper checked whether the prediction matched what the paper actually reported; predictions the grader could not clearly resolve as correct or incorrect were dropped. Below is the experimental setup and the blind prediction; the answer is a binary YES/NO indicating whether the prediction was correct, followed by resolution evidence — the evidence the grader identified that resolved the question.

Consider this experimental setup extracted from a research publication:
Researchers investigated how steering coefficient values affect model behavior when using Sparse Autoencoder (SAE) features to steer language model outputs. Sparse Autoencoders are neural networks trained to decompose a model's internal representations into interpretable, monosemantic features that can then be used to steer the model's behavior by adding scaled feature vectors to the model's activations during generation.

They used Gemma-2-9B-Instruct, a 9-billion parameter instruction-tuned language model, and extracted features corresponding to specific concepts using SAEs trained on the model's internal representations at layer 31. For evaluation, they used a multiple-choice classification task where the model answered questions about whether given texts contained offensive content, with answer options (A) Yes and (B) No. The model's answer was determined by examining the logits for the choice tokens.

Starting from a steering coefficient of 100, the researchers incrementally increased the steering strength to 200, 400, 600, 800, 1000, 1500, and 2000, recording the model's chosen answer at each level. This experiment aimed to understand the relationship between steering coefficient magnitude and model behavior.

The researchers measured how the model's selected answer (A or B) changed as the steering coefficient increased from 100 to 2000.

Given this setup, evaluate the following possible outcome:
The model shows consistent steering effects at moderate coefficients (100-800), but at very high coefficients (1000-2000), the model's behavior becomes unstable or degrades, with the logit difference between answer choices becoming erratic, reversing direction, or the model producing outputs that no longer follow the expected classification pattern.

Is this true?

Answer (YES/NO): NO